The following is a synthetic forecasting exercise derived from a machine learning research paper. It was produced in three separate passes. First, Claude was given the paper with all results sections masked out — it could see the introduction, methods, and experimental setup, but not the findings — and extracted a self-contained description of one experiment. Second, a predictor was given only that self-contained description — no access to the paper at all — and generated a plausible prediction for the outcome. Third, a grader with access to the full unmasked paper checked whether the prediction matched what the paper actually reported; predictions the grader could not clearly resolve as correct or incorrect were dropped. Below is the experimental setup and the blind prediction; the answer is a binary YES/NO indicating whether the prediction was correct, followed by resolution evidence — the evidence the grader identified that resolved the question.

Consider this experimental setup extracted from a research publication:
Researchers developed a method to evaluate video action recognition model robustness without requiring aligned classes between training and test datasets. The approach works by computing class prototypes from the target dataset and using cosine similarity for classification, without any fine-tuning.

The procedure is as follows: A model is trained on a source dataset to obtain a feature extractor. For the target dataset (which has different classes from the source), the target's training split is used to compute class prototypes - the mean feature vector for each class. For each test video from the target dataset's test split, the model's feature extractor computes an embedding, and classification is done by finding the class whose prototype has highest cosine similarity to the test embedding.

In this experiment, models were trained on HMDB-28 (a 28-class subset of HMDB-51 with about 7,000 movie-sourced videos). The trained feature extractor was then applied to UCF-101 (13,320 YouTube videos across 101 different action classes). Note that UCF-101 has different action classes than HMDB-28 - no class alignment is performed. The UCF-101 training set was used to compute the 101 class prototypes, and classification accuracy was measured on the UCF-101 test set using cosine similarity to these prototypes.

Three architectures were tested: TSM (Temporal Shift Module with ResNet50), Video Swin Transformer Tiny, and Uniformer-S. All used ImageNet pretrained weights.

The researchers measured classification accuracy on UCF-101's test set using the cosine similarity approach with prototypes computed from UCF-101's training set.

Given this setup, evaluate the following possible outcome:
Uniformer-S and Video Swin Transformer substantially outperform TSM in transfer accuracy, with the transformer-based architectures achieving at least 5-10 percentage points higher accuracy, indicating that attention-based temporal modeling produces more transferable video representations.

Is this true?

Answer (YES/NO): NO